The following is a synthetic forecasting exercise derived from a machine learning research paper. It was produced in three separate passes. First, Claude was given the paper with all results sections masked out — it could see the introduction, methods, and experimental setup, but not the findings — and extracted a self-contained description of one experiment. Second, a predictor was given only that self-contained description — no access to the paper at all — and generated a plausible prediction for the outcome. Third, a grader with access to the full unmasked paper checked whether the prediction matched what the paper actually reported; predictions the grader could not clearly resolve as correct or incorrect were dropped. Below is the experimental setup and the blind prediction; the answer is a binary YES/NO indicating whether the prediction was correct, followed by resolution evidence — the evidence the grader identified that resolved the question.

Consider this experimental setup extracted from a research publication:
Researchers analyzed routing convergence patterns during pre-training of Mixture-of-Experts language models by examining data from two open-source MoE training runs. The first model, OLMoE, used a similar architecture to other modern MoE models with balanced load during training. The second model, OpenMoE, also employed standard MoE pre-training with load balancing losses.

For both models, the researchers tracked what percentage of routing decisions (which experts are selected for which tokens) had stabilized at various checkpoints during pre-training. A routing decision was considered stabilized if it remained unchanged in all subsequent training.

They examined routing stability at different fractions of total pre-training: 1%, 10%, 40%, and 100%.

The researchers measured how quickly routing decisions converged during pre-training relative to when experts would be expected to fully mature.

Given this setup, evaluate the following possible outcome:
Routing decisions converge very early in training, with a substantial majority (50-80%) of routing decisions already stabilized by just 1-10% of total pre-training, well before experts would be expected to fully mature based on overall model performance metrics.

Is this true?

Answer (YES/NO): YES